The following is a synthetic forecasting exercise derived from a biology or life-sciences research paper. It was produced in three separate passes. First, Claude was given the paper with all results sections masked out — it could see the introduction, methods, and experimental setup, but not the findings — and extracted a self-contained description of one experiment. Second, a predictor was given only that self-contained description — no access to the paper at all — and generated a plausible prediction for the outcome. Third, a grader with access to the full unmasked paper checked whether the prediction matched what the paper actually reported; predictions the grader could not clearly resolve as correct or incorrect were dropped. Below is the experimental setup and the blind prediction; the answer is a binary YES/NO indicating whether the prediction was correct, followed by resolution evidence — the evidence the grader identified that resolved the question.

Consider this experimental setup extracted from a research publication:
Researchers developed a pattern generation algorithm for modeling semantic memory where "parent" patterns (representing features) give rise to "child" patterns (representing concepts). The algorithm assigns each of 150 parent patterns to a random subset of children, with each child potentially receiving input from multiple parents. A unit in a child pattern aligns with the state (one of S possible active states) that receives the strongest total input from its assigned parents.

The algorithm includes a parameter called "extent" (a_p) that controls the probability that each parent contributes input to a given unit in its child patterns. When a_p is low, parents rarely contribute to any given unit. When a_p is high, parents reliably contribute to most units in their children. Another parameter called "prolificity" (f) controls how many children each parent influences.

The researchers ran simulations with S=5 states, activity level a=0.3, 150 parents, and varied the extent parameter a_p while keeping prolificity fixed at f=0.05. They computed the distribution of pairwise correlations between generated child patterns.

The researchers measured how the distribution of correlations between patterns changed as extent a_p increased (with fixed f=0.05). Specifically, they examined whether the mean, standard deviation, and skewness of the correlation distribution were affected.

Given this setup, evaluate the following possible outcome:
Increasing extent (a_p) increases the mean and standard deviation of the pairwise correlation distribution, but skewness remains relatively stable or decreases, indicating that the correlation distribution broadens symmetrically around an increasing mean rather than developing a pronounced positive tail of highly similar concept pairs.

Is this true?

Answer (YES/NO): NO